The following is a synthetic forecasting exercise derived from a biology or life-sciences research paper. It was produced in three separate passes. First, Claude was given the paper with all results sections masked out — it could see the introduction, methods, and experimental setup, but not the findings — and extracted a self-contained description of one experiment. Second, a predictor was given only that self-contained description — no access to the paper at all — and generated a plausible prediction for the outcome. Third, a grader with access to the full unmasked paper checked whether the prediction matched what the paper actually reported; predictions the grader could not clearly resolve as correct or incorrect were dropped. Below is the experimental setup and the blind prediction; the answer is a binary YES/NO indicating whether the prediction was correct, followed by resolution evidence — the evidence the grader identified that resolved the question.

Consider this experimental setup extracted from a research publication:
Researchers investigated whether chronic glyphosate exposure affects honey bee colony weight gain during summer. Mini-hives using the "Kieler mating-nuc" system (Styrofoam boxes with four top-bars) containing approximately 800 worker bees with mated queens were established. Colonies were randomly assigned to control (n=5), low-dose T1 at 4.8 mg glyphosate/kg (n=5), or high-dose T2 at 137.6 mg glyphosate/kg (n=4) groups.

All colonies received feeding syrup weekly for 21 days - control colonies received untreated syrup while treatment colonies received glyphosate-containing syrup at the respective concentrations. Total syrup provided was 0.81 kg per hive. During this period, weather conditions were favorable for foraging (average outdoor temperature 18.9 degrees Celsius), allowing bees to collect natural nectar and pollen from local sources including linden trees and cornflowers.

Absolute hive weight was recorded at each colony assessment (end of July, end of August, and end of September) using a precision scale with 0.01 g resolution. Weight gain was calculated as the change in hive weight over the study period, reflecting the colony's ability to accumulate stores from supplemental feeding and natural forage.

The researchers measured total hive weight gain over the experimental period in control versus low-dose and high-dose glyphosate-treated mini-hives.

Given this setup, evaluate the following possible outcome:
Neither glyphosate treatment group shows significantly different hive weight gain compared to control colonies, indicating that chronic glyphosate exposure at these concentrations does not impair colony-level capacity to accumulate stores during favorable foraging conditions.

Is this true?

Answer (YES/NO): YES